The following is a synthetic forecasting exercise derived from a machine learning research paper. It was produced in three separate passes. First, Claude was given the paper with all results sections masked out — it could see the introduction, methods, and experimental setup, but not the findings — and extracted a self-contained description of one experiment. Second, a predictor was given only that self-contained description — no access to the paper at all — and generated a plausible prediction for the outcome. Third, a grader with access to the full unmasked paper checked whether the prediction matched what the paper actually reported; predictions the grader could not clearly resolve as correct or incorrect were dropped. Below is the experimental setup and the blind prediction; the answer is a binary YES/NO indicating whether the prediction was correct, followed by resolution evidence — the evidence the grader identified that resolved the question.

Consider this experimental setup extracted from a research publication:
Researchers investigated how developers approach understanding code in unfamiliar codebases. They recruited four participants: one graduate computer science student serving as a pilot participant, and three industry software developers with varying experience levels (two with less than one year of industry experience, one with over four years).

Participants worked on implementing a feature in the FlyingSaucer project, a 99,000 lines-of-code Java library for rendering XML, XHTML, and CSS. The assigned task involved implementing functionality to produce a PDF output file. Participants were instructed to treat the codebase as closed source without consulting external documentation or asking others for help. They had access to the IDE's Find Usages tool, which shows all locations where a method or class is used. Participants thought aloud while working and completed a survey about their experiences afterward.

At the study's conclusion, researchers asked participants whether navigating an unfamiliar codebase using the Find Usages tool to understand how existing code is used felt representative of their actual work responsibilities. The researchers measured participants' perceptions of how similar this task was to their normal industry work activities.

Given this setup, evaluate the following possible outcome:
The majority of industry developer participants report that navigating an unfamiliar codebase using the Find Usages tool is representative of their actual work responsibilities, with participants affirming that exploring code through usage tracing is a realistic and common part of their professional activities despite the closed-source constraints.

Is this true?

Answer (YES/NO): YES